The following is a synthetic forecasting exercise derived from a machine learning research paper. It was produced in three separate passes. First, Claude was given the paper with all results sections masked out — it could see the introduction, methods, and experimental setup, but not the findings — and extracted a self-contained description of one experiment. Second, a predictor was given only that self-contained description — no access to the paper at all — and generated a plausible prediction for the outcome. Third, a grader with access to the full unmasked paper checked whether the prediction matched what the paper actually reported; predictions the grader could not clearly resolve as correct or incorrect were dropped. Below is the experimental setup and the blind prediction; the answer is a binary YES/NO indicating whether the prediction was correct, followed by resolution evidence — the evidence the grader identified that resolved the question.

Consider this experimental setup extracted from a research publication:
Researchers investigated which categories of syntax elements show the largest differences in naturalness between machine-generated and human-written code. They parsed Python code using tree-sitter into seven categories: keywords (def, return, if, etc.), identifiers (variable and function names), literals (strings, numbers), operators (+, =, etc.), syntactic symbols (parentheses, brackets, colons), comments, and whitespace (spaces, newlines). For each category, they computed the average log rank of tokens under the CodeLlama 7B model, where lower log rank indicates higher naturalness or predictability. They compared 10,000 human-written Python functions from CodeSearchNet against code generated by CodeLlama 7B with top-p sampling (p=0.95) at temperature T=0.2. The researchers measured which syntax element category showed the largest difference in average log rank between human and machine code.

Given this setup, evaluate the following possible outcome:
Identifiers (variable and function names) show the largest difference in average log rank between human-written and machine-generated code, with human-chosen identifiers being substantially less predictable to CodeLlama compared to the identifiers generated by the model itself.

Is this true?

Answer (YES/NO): NO